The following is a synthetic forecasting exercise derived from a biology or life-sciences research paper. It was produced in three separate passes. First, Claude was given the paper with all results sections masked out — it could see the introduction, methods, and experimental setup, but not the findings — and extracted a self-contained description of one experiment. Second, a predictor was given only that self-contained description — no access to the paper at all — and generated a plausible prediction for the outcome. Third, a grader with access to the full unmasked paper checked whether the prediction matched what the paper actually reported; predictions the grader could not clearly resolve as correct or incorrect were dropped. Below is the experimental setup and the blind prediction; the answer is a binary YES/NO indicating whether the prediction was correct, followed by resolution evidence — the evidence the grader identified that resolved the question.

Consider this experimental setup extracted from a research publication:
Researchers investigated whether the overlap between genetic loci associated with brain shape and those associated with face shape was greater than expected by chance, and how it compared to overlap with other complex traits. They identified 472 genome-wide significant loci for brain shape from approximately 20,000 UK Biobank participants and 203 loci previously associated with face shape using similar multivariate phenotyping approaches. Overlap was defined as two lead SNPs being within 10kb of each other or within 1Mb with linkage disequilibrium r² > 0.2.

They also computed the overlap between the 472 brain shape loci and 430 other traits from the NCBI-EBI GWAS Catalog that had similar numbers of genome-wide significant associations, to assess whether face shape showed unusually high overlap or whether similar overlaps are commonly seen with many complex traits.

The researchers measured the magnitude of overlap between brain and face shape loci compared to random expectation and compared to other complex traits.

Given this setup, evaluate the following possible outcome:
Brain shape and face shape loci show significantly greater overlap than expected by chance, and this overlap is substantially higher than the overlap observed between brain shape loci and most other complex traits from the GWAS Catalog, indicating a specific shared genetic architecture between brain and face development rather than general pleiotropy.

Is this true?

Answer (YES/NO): YES